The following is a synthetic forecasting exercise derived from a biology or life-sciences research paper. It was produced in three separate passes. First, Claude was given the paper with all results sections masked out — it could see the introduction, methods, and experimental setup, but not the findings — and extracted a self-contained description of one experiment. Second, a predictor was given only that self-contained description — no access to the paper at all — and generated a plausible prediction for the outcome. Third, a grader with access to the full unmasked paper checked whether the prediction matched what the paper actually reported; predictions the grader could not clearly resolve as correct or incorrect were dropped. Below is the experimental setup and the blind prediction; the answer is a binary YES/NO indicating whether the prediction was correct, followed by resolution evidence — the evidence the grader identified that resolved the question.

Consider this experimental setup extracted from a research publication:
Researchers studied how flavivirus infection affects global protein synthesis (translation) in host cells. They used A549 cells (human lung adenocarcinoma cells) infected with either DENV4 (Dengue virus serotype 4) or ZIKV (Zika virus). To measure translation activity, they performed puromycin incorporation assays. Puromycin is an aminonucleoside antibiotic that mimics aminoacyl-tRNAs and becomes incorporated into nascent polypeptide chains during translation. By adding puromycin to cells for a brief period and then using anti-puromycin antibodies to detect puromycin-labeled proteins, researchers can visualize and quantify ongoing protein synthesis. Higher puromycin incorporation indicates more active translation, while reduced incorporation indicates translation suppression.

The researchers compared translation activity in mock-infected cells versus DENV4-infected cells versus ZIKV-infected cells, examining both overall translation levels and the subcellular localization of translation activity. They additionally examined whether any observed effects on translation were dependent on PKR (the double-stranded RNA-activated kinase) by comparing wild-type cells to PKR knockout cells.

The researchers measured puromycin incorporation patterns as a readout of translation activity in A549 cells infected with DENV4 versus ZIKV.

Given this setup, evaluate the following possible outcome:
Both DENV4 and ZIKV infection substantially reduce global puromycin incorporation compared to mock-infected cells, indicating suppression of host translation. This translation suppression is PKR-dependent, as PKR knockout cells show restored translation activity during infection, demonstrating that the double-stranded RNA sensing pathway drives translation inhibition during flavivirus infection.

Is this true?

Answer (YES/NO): NO